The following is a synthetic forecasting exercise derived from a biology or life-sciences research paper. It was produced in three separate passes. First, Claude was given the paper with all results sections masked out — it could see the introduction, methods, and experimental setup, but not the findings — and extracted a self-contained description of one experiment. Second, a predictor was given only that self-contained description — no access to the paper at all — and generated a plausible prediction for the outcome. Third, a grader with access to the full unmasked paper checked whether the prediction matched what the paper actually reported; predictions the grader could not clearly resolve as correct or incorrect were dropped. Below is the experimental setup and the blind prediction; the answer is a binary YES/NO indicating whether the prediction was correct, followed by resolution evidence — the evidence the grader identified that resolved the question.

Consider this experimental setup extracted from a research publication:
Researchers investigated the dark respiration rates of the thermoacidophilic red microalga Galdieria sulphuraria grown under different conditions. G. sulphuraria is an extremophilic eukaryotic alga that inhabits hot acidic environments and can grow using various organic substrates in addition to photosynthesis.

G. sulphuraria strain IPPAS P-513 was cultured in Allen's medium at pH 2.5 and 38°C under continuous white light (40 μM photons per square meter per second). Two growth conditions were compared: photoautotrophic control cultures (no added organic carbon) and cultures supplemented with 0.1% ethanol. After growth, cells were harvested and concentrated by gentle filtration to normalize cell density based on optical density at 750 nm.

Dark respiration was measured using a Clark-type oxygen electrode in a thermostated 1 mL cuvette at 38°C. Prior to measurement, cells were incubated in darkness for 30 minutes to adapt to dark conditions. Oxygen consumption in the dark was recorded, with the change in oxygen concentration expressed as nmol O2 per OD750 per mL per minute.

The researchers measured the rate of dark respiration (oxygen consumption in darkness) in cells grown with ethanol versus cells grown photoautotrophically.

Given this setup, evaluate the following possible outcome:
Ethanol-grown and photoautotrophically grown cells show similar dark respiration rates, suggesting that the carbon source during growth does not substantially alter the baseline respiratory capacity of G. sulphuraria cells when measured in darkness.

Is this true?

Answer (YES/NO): NO